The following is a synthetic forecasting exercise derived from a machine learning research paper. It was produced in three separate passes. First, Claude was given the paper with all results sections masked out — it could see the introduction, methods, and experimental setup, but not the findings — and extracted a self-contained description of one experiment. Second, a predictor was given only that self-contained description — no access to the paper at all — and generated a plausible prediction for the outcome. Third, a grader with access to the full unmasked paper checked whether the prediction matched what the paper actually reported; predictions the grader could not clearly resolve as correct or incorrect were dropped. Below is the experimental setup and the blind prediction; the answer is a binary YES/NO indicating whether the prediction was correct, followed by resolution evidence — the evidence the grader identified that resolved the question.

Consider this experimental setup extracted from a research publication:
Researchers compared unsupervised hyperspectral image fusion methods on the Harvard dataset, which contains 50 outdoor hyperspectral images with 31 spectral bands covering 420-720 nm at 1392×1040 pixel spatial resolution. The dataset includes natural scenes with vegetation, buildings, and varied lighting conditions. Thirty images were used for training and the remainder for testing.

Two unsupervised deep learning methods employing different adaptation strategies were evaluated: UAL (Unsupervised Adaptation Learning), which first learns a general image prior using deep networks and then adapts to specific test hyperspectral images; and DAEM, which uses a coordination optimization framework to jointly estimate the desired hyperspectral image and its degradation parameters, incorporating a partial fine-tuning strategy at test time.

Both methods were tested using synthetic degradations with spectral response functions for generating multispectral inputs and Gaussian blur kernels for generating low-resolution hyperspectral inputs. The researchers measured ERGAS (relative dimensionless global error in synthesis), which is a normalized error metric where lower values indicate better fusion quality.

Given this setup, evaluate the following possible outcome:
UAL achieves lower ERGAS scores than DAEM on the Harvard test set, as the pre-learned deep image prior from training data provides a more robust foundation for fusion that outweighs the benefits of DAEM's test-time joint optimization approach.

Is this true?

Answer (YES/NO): NO